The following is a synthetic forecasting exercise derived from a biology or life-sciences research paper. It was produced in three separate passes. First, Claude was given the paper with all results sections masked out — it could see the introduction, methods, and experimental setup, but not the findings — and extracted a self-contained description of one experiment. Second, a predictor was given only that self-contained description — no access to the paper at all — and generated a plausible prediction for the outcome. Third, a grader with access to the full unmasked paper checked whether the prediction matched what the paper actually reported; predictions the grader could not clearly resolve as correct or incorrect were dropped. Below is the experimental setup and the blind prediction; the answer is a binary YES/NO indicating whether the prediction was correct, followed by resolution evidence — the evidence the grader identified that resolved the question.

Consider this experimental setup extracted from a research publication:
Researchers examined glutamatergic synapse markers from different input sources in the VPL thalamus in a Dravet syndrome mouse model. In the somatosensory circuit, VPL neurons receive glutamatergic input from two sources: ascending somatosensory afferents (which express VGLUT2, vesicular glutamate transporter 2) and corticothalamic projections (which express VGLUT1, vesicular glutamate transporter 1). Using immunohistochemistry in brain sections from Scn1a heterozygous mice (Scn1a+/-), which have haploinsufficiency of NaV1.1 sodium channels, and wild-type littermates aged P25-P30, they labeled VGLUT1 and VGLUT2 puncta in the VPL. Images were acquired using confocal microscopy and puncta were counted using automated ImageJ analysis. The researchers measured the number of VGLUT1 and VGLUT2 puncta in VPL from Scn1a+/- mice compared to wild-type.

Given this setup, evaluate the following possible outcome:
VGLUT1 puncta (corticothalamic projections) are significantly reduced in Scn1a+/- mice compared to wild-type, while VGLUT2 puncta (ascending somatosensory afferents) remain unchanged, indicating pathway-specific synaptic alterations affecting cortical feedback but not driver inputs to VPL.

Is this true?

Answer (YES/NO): NO